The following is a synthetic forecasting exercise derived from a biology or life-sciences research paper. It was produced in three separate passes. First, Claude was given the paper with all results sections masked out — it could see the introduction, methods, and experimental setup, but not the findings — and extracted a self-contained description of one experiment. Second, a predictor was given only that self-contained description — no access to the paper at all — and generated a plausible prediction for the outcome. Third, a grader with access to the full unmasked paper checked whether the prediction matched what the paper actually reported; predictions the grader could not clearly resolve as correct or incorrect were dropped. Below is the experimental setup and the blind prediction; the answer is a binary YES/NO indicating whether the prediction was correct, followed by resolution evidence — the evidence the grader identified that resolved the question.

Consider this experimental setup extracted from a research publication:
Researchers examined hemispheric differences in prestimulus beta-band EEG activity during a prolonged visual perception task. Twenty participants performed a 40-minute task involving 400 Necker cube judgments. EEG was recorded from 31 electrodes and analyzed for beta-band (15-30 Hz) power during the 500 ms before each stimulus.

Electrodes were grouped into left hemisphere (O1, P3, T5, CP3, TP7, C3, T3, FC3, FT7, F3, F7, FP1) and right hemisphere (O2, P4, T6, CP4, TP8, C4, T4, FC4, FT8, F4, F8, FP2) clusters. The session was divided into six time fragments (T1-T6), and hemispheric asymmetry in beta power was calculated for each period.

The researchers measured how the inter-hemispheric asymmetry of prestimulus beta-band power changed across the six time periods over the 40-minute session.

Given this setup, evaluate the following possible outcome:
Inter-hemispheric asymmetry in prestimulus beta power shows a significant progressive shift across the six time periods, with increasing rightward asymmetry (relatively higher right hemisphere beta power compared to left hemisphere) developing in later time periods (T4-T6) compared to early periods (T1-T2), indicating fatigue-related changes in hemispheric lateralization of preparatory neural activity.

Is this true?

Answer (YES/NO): NO